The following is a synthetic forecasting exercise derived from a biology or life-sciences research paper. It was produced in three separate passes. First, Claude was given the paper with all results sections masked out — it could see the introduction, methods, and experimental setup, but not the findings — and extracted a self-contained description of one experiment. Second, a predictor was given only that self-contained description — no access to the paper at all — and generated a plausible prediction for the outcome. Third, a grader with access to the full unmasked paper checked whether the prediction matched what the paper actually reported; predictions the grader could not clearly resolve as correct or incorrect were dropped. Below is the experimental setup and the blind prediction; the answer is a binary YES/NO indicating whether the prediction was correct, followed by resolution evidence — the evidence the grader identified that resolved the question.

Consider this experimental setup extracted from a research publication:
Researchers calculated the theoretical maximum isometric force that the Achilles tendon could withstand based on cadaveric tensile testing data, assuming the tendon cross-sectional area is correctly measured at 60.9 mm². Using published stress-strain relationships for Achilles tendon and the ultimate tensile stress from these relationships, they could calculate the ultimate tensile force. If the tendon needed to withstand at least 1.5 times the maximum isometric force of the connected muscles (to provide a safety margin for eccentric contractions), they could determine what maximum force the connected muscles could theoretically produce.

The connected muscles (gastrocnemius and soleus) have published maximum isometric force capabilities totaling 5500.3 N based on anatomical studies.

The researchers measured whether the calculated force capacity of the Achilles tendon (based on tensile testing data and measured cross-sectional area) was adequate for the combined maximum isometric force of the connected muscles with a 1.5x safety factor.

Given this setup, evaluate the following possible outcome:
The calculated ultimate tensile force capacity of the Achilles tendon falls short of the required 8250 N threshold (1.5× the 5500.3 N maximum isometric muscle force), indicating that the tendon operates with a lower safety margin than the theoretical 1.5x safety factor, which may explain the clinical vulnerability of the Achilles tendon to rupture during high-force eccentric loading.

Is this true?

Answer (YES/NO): YES